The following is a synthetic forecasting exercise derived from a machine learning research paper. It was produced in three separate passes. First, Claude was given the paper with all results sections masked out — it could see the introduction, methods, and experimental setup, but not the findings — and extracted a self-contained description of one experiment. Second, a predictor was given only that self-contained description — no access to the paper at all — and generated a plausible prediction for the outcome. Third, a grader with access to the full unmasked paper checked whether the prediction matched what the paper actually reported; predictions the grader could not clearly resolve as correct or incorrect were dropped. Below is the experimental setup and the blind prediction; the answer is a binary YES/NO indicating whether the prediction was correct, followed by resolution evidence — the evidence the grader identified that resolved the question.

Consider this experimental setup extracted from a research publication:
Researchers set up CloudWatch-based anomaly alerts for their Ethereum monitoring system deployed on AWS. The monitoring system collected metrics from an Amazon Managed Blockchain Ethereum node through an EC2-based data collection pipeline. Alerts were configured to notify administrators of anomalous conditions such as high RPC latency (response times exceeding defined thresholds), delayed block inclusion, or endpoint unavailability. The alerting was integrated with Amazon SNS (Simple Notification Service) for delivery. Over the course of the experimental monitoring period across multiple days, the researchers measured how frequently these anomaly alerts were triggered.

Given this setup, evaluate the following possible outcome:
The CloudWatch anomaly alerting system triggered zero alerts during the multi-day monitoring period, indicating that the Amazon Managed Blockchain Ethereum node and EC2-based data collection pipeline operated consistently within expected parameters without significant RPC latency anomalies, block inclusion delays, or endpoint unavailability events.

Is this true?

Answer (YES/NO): NO